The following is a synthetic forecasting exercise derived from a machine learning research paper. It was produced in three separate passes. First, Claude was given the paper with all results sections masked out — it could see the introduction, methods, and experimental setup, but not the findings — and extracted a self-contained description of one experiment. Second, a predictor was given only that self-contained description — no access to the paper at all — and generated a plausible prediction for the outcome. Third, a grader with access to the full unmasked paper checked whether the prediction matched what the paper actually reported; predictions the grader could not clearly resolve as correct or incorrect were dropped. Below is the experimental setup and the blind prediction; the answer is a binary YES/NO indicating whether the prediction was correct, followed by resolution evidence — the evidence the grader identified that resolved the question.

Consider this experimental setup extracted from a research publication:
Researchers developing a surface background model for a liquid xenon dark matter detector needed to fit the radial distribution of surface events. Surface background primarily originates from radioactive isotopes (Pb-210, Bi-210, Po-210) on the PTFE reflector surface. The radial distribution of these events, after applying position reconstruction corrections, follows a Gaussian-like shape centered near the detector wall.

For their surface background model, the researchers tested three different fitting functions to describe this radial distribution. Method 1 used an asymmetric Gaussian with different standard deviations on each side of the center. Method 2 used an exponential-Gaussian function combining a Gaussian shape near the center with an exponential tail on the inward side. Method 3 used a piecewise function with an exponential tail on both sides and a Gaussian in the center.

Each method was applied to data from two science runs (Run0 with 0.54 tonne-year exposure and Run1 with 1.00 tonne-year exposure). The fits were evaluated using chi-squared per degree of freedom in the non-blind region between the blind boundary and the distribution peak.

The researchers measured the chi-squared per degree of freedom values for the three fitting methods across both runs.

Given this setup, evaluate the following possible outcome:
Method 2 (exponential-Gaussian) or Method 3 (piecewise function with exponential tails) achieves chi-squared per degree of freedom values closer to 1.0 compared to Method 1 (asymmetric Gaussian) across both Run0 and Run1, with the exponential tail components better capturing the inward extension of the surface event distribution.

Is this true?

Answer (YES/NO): NO